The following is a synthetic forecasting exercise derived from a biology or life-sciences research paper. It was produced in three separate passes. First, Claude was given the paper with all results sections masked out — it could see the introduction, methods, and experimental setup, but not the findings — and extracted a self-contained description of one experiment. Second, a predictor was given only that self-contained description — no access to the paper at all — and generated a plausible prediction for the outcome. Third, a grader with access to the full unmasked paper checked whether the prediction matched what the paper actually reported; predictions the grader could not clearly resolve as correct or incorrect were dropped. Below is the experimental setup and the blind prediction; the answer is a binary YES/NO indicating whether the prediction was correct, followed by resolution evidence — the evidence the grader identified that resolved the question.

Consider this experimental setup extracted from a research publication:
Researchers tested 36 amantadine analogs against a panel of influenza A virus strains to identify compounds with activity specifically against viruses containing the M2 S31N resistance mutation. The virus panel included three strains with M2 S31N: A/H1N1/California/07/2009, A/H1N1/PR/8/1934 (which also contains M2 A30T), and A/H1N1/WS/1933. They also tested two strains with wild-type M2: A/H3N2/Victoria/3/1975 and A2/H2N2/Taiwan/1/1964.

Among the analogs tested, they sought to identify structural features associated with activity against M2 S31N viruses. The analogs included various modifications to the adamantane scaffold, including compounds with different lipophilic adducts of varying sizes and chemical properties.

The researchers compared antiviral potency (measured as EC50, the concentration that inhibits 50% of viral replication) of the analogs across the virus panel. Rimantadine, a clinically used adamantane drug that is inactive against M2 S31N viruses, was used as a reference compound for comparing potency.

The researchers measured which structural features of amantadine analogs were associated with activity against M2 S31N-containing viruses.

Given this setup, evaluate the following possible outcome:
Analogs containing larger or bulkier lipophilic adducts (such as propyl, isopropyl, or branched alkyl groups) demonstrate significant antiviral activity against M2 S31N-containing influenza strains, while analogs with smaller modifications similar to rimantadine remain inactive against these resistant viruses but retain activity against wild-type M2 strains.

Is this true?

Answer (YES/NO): YES